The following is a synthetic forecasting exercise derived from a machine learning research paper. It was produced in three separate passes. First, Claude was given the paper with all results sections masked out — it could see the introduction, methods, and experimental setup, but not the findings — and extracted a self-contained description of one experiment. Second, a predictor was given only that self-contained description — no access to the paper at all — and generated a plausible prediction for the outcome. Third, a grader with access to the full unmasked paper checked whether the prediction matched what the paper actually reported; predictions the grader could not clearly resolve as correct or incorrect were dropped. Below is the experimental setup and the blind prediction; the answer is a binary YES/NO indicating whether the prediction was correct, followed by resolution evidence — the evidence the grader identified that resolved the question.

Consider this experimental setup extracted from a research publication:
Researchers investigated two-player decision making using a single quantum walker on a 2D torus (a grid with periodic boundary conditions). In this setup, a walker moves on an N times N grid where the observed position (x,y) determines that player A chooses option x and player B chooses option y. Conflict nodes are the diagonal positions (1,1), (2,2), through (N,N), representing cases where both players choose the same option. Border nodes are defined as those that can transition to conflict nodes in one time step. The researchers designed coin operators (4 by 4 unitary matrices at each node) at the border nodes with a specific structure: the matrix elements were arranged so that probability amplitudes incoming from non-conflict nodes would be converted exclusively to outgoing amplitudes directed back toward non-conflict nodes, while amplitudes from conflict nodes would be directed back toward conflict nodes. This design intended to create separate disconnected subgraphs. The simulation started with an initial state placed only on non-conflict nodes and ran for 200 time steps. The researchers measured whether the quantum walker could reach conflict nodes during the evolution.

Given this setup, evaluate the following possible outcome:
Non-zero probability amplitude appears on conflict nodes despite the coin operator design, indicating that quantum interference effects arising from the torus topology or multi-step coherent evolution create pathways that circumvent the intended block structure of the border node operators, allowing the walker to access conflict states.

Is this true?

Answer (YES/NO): NO